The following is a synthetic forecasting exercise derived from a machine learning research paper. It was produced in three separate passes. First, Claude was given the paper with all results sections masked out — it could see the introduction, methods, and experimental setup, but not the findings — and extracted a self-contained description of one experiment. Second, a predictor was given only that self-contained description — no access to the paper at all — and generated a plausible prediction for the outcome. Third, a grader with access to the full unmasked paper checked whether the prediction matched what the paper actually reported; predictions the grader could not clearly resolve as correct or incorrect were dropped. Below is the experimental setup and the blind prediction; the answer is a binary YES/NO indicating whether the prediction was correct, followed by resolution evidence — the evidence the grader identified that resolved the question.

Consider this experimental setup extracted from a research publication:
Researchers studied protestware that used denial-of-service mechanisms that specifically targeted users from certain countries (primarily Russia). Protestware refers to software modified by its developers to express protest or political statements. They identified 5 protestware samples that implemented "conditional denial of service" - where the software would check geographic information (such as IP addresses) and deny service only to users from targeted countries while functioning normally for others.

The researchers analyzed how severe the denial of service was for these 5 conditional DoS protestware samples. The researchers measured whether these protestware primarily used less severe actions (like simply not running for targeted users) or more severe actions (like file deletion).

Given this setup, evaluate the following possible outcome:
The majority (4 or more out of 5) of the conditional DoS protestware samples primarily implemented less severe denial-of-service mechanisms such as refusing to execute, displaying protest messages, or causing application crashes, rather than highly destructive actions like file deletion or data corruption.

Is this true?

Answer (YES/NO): YES